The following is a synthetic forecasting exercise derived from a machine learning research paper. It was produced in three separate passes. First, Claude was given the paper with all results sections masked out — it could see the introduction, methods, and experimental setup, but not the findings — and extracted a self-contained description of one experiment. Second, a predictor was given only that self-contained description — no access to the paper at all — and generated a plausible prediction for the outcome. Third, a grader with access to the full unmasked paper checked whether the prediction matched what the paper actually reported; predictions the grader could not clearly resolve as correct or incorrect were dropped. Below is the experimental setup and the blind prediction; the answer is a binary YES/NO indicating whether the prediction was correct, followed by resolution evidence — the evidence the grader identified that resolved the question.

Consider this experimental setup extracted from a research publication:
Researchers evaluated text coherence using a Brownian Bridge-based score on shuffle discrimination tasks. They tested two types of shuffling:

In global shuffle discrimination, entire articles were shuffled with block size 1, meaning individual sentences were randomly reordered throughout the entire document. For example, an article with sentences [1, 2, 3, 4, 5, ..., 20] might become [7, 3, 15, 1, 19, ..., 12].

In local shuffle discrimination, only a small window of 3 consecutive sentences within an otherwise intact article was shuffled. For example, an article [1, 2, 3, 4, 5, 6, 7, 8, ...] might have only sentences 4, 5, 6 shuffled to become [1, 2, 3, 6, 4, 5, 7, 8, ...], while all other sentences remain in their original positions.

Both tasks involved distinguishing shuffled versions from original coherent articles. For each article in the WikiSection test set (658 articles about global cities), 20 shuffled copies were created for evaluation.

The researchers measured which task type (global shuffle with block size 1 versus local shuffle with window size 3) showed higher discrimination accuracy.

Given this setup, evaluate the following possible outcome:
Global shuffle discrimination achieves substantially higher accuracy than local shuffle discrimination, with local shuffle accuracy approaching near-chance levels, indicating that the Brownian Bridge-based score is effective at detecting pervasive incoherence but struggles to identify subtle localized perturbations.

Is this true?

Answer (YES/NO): NO